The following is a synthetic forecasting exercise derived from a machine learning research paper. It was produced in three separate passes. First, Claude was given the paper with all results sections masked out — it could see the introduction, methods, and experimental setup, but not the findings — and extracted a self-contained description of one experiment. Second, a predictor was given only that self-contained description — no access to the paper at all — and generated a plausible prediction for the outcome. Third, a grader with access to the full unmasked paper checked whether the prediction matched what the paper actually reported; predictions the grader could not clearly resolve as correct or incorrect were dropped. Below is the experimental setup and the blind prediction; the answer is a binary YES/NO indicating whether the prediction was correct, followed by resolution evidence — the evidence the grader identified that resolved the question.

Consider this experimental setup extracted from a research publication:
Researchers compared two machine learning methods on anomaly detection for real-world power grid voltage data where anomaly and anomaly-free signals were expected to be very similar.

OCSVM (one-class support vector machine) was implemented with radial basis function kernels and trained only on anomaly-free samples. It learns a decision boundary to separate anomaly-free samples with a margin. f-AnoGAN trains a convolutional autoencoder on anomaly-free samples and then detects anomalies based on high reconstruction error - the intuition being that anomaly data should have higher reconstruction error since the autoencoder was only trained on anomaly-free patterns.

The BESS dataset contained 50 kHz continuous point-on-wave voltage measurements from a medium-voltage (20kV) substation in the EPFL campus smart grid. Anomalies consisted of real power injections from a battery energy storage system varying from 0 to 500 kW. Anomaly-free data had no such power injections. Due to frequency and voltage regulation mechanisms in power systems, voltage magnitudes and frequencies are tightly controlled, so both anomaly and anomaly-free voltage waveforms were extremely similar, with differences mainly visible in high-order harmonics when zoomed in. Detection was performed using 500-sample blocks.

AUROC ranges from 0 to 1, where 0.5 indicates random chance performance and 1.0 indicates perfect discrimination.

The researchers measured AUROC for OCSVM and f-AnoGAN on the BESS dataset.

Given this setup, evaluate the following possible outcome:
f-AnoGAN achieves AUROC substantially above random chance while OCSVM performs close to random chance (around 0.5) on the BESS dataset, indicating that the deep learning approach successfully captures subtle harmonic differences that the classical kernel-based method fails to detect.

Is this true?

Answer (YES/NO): NO